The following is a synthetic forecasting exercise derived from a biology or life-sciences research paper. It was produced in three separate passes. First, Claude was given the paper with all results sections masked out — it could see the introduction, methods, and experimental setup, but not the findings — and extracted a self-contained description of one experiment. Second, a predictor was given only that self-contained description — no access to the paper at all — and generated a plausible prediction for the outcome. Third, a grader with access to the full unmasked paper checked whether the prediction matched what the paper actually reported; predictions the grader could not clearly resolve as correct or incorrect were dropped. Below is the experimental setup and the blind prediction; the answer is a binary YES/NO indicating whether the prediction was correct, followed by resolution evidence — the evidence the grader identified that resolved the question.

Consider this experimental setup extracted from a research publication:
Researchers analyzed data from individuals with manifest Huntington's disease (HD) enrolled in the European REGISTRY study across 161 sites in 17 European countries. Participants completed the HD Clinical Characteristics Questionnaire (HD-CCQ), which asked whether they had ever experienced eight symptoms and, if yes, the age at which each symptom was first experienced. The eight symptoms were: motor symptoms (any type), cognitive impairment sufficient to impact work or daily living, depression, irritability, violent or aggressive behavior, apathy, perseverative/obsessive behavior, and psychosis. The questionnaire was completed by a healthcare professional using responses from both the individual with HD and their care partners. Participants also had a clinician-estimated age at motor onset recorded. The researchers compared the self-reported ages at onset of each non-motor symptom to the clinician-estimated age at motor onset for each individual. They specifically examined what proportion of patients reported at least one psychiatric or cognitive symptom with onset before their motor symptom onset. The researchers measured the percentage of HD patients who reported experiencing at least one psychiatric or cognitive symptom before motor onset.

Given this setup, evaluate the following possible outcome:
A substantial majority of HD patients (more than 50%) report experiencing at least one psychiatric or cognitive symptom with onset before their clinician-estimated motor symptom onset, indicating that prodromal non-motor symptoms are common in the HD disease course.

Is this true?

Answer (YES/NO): NO